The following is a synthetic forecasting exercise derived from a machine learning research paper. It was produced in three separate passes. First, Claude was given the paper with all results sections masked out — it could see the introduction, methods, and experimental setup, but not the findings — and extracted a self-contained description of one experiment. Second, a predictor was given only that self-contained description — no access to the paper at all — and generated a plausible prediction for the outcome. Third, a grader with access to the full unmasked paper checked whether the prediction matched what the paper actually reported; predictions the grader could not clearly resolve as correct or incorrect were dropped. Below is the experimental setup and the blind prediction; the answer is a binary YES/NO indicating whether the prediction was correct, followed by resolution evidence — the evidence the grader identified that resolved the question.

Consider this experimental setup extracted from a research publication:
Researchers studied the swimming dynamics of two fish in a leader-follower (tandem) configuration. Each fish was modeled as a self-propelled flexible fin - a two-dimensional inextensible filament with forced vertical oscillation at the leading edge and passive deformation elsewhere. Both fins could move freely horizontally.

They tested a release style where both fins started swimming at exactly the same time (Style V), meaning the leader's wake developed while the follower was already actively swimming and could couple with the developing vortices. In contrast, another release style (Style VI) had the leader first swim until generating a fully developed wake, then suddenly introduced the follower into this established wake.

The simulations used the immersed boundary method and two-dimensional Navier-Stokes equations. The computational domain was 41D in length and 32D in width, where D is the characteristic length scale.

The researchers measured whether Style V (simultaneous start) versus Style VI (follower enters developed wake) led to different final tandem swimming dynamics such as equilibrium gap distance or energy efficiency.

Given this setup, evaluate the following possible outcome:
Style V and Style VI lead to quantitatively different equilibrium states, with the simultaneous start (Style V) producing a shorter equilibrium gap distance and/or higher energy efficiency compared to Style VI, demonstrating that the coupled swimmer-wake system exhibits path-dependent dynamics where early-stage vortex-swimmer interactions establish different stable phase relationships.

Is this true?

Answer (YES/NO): NO